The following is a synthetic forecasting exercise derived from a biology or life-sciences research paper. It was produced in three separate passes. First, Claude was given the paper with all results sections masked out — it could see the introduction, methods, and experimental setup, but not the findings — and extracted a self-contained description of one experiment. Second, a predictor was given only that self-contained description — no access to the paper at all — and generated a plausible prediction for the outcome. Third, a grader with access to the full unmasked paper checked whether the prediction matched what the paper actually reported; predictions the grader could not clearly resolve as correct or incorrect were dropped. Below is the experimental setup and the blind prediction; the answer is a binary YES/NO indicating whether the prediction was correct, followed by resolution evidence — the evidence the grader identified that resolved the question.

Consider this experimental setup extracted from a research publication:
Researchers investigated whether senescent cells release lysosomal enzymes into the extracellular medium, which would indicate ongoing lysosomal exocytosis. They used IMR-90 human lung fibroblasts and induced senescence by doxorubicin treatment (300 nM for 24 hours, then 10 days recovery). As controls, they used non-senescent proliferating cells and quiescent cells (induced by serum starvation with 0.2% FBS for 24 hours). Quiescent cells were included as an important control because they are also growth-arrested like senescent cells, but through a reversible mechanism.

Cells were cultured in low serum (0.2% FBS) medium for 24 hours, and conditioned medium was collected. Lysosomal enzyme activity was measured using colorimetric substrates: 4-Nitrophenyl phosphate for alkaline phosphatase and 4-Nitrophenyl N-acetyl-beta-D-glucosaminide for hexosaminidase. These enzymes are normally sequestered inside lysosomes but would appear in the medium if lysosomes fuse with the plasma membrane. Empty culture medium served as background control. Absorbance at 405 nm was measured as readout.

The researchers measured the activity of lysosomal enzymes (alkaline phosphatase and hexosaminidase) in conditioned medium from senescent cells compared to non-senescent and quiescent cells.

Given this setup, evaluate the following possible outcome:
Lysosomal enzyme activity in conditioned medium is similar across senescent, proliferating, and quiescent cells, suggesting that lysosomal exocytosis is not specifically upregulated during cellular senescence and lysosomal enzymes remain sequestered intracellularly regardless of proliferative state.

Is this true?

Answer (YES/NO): NO